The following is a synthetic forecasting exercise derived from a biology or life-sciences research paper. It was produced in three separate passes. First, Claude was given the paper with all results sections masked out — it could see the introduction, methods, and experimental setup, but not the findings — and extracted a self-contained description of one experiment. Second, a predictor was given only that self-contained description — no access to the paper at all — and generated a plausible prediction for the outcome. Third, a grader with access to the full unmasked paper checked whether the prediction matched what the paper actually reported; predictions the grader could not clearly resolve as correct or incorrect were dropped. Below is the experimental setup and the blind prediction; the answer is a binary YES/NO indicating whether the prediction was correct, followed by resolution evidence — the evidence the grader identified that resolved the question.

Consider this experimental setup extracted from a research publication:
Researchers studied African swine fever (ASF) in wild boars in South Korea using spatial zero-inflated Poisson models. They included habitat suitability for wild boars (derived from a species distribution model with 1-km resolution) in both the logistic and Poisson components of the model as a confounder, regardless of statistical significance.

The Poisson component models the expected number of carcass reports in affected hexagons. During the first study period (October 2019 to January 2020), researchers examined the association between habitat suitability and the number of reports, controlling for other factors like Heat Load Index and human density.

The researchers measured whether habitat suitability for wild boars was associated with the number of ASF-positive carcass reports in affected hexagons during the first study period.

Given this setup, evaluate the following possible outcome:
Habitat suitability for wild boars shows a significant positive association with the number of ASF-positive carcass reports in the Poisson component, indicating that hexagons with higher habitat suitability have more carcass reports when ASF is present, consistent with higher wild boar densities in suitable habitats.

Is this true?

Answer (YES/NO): YES